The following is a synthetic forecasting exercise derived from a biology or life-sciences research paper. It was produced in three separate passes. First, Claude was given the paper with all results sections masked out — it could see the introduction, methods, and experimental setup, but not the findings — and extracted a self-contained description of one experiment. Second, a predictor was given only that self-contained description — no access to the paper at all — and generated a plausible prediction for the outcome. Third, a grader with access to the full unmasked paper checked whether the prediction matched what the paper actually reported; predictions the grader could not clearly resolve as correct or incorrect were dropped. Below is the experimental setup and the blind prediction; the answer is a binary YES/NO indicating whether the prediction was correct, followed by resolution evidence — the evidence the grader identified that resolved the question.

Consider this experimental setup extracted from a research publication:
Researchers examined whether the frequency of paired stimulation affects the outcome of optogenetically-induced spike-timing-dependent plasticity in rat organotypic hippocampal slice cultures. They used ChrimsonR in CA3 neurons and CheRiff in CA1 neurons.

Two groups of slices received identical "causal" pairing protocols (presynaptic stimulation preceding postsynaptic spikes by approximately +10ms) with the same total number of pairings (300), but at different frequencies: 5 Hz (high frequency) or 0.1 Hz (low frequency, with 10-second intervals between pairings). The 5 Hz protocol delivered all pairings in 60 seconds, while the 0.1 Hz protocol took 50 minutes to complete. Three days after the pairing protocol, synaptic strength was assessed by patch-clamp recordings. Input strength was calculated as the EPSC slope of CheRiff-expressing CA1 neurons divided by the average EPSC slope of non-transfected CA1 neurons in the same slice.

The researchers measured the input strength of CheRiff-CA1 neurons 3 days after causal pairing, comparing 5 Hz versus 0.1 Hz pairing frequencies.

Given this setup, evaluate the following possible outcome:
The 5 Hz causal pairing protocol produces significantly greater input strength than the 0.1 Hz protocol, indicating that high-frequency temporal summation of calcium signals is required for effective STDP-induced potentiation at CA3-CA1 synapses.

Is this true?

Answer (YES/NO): YES